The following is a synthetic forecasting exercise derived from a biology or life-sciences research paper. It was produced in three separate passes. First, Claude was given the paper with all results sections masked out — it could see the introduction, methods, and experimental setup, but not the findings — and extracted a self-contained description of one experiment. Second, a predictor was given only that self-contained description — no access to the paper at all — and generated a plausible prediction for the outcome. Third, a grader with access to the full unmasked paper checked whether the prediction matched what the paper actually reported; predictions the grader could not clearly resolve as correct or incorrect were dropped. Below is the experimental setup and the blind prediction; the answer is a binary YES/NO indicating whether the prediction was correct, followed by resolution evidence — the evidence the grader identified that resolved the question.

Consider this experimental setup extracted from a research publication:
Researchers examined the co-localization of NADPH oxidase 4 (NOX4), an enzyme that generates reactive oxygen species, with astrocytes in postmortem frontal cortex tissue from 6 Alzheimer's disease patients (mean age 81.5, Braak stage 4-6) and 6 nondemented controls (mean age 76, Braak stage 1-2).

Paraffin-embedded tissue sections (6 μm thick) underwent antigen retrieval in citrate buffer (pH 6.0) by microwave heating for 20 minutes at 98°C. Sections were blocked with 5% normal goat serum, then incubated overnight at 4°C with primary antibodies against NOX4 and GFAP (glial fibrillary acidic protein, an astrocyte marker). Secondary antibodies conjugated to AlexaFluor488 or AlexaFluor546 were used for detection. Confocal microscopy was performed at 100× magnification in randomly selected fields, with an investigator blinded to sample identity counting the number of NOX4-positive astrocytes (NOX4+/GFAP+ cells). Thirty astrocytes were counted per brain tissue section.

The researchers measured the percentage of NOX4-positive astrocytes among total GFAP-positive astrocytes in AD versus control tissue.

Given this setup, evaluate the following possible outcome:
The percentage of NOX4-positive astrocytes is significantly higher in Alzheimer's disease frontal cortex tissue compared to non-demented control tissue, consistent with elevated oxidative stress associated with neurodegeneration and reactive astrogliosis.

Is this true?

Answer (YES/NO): YES